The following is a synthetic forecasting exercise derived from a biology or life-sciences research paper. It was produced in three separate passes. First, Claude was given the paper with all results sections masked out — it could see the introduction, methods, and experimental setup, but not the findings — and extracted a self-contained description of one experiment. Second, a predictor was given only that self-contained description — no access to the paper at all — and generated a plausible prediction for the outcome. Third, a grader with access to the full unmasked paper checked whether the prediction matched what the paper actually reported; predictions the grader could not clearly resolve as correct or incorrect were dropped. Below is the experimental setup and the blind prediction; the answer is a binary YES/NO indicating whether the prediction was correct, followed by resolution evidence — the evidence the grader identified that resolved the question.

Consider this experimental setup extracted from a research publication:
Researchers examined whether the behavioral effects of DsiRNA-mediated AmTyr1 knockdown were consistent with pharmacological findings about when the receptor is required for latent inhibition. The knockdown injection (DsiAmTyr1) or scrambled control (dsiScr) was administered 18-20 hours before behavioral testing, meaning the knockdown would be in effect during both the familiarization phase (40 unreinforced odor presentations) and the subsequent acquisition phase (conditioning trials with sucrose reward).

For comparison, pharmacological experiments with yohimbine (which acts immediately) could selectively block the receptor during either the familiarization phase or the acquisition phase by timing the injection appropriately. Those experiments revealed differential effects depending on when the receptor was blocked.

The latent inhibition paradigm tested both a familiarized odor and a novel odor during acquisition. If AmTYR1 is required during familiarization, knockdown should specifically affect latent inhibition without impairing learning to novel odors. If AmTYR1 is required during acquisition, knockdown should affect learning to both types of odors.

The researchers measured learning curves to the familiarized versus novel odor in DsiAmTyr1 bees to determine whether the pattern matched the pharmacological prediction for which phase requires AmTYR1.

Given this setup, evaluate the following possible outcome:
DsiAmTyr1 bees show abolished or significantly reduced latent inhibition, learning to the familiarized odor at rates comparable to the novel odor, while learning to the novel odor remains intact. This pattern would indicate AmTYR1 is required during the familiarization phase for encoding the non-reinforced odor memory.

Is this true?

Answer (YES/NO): NO